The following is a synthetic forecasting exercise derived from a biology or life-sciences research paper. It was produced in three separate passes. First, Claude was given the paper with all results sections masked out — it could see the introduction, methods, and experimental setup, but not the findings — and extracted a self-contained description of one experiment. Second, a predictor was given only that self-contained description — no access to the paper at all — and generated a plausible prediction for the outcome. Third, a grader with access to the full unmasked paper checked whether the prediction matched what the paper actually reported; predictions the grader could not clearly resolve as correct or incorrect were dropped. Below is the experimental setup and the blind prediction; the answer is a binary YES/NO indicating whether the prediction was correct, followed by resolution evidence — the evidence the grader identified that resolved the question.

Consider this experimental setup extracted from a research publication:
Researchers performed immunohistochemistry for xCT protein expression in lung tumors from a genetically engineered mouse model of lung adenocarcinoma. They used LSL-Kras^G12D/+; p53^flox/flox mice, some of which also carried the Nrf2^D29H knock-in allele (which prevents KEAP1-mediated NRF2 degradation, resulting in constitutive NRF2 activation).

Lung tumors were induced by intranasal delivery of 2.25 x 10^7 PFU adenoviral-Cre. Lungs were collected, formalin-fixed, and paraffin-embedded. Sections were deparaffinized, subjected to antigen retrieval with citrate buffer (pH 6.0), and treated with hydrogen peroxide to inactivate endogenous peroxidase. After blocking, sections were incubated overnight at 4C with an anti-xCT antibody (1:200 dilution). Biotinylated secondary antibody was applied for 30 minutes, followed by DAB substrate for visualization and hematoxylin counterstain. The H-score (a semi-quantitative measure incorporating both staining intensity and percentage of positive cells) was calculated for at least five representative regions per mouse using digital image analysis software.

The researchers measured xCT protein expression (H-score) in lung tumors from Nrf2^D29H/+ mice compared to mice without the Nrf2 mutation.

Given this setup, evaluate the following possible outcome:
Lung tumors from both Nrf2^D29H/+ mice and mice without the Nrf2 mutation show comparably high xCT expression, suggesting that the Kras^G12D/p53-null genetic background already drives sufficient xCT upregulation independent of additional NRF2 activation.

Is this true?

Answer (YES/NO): NO